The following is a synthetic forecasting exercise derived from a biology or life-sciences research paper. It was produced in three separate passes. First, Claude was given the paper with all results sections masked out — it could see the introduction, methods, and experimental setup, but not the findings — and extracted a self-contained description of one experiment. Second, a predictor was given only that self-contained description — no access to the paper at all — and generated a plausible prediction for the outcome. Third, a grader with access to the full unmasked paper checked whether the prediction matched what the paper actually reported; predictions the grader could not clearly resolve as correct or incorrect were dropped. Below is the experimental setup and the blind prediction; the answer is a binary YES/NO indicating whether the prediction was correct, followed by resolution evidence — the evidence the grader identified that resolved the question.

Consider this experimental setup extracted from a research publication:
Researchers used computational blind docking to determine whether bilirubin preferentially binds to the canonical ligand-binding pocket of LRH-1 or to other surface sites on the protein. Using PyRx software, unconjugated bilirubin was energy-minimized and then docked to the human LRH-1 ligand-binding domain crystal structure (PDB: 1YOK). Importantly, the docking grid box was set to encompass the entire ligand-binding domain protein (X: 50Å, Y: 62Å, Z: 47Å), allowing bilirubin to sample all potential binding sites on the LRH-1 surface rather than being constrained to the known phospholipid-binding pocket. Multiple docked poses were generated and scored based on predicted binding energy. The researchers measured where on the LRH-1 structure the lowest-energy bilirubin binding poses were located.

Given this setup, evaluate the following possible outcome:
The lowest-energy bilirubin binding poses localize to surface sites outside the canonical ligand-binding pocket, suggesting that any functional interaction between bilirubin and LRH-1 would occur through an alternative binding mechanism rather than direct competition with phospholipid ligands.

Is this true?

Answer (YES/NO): NO